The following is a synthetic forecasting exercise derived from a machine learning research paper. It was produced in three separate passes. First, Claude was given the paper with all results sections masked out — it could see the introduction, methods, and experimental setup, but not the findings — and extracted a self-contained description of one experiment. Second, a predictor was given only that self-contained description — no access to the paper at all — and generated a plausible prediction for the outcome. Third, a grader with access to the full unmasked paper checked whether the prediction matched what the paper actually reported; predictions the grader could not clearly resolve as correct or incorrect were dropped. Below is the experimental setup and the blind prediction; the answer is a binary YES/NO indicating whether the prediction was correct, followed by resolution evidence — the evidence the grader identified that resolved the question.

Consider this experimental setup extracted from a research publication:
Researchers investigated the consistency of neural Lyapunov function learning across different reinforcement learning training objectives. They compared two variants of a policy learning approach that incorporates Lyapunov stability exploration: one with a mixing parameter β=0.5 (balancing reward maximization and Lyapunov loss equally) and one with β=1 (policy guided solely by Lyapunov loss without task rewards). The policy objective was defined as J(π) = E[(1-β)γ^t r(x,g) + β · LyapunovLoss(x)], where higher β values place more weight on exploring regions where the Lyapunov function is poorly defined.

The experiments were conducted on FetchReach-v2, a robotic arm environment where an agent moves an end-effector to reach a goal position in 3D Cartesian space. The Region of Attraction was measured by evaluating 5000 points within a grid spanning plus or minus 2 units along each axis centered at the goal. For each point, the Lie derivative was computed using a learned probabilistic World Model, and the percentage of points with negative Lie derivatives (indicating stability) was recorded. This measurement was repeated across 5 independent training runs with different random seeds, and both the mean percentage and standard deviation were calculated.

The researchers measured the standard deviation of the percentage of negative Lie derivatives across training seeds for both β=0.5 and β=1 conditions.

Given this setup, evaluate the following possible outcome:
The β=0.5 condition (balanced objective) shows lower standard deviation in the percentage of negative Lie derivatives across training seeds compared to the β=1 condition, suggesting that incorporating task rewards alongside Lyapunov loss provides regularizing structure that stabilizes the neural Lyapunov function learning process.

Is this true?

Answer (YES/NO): NO